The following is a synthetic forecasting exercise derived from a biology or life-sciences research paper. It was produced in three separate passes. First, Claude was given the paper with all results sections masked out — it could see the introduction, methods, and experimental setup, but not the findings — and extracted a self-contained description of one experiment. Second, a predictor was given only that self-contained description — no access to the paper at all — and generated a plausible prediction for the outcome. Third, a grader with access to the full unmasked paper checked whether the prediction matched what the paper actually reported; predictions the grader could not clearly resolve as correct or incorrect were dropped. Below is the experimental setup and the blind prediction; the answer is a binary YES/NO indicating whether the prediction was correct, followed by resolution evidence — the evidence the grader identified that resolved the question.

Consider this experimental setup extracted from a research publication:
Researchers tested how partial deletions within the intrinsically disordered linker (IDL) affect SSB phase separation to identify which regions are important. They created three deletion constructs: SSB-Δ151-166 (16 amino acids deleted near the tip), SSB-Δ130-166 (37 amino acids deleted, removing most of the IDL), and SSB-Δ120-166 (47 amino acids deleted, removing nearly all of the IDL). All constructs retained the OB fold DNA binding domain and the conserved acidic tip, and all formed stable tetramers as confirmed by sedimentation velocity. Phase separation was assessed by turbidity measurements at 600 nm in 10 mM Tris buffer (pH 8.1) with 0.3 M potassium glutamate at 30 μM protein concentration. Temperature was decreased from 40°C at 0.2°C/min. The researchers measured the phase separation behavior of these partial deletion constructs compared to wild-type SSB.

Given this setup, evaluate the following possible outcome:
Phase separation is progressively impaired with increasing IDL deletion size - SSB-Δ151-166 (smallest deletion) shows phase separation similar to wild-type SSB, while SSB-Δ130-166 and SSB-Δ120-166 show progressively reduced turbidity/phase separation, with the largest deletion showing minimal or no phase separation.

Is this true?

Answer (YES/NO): NO